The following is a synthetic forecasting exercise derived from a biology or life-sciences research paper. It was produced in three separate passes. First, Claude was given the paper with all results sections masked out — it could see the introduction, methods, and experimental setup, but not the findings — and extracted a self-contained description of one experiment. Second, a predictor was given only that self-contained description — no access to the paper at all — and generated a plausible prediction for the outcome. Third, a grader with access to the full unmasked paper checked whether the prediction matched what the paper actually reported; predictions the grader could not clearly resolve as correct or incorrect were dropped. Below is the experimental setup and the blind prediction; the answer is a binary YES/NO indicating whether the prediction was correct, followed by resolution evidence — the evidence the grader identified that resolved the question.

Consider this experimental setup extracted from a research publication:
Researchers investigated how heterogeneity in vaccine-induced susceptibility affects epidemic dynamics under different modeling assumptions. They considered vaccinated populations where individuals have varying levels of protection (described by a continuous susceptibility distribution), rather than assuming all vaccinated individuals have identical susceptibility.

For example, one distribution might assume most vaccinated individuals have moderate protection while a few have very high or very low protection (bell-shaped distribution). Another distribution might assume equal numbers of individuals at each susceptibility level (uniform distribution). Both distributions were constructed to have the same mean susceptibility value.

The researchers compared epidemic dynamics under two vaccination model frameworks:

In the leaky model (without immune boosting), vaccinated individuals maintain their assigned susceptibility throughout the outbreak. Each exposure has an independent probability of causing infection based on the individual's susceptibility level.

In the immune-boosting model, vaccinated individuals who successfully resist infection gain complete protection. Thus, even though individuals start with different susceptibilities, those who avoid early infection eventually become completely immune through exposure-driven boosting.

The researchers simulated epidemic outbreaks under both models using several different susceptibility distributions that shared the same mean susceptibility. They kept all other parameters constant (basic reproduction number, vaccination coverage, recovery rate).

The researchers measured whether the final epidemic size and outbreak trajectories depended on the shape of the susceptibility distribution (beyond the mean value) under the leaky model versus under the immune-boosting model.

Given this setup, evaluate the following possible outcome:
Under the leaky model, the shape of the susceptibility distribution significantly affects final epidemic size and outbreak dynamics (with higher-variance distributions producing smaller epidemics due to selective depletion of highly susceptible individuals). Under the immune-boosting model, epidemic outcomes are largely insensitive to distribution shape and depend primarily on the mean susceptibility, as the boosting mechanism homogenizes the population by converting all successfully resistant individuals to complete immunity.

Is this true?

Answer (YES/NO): YES